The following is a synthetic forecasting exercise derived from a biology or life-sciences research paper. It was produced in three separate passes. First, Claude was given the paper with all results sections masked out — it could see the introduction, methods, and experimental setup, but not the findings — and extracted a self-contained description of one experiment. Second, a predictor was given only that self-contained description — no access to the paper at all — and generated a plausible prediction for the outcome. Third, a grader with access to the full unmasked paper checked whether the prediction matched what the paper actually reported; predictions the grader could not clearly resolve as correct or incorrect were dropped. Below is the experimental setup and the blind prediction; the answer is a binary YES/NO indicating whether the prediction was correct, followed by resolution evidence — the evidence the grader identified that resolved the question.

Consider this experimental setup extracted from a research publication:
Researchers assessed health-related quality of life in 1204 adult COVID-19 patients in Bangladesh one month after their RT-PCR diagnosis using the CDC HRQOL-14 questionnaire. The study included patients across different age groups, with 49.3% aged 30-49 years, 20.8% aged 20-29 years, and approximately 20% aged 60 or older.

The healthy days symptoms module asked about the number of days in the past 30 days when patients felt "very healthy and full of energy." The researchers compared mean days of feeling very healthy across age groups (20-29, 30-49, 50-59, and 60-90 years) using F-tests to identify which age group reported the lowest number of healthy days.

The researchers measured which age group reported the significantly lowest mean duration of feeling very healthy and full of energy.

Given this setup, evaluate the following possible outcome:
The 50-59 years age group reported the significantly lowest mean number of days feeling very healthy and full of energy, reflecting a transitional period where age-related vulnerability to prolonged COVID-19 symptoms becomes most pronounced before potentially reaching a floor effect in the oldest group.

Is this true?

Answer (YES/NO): YES